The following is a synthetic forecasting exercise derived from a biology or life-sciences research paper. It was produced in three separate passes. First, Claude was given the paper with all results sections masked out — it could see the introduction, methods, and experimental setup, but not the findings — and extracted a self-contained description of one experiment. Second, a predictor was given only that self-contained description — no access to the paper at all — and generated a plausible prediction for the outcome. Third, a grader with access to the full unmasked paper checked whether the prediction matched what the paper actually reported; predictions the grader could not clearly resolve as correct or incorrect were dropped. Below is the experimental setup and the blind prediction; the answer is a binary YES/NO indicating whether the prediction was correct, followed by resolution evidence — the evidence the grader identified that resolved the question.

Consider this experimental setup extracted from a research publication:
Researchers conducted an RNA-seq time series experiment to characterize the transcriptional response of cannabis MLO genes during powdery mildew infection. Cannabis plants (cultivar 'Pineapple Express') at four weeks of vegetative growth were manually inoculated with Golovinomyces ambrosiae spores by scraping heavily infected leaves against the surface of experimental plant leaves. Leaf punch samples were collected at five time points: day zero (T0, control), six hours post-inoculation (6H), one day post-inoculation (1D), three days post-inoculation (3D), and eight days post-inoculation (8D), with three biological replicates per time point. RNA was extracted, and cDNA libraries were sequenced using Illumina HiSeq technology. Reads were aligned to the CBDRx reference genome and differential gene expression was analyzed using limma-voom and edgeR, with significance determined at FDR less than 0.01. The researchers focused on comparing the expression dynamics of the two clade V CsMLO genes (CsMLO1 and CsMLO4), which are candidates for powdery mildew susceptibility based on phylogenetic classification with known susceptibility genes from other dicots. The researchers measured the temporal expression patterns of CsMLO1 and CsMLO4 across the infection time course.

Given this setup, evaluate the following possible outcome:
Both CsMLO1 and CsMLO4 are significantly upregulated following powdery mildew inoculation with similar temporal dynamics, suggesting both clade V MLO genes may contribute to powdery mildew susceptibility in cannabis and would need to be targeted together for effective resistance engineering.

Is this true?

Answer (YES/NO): NO